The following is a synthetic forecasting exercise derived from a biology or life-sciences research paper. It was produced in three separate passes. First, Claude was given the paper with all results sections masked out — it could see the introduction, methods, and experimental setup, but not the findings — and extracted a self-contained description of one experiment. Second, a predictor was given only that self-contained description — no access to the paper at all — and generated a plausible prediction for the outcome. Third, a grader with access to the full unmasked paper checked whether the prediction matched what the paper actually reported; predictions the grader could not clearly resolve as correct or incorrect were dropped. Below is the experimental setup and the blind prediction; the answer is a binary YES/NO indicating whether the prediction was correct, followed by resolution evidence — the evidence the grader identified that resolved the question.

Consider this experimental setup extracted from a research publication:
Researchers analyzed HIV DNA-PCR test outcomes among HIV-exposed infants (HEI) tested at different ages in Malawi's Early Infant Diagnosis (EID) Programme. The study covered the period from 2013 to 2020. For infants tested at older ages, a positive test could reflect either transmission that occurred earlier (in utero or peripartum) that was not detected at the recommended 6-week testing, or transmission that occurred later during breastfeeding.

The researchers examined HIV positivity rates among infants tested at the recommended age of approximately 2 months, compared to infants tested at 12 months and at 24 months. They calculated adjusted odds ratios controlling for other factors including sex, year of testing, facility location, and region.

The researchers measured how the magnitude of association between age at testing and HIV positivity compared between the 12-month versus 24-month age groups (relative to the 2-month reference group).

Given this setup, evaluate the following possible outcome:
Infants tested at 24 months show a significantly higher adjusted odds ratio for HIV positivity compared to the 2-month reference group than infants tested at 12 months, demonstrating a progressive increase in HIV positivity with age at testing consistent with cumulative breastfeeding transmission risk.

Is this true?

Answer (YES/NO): YES